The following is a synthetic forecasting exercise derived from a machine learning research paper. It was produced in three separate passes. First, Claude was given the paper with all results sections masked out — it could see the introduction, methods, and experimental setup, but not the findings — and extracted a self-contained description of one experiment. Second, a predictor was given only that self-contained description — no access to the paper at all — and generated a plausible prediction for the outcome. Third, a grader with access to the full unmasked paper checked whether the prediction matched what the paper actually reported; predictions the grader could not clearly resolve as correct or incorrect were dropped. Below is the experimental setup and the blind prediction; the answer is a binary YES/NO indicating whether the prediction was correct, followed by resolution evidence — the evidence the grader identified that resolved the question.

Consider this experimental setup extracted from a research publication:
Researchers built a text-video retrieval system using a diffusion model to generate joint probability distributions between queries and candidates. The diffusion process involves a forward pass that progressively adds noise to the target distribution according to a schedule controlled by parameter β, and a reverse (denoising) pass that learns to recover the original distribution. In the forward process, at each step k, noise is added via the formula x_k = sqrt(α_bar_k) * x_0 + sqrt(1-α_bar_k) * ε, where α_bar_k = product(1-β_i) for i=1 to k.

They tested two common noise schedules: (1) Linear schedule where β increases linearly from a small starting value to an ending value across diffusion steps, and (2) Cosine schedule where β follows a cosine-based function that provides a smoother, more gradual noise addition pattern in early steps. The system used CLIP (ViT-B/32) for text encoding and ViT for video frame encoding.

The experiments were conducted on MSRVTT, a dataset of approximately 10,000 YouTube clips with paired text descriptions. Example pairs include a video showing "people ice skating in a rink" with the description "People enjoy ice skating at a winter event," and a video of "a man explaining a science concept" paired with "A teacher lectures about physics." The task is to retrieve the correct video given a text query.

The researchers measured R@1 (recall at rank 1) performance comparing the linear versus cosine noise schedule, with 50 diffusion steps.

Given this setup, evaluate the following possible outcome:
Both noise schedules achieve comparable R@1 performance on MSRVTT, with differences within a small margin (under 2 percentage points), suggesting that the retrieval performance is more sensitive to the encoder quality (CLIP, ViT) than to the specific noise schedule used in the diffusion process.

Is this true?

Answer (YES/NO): YES